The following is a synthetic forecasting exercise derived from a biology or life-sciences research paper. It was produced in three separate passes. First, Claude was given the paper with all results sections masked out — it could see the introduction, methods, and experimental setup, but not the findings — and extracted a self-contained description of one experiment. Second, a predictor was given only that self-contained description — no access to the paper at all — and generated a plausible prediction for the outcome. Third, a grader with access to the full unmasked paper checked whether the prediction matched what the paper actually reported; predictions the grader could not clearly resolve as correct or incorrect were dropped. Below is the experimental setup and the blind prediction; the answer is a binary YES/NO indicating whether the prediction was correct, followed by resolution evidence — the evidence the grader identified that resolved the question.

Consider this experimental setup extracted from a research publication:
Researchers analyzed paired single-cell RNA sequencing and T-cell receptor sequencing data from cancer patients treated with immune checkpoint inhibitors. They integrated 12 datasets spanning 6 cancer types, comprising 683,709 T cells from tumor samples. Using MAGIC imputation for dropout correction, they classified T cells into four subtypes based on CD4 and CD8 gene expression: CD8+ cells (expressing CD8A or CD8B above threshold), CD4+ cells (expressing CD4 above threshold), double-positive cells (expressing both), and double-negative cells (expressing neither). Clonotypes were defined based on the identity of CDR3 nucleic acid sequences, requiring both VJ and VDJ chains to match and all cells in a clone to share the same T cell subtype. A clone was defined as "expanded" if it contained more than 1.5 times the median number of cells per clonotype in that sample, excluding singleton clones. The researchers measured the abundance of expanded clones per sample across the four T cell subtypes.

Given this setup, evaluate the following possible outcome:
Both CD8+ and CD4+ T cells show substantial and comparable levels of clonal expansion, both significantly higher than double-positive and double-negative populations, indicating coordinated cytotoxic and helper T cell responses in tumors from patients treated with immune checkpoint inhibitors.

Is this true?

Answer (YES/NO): NO